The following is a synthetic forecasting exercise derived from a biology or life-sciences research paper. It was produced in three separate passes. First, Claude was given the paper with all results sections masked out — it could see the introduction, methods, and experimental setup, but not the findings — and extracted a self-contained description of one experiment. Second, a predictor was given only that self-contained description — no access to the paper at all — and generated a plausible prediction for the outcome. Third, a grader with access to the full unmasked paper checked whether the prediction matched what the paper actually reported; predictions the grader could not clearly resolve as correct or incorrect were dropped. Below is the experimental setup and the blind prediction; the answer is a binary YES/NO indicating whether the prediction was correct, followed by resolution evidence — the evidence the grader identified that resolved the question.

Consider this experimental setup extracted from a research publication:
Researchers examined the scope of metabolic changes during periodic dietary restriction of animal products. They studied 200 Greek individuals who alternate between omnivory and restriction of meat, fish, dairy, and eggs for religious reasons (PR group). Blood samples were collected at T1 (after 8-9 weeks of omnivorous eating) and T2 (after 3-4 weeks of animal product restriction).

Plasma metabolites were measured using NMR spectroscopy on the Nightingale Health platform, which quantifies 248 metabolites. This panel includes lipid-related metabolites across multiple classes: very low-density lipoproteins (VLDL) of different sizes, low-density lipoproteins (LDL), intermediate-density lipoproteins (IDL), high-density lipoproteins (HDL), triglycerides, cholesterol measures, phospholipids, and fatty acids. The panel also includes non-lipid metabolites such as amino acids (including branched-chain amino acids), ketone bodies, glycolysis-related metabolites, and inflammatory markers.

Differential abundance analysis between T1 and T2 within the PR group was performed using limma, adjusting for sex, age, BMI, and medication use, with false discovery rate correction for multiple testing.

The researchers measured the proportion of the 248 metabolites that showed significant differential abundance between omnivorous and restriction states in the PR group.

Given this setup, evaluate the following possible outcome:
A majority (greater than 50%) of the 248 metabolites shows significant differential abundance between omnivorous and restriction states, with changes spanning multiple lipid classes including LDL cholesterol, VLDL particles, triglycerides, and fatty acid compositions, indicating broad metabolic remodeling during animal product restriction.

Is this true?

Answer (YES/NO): NO